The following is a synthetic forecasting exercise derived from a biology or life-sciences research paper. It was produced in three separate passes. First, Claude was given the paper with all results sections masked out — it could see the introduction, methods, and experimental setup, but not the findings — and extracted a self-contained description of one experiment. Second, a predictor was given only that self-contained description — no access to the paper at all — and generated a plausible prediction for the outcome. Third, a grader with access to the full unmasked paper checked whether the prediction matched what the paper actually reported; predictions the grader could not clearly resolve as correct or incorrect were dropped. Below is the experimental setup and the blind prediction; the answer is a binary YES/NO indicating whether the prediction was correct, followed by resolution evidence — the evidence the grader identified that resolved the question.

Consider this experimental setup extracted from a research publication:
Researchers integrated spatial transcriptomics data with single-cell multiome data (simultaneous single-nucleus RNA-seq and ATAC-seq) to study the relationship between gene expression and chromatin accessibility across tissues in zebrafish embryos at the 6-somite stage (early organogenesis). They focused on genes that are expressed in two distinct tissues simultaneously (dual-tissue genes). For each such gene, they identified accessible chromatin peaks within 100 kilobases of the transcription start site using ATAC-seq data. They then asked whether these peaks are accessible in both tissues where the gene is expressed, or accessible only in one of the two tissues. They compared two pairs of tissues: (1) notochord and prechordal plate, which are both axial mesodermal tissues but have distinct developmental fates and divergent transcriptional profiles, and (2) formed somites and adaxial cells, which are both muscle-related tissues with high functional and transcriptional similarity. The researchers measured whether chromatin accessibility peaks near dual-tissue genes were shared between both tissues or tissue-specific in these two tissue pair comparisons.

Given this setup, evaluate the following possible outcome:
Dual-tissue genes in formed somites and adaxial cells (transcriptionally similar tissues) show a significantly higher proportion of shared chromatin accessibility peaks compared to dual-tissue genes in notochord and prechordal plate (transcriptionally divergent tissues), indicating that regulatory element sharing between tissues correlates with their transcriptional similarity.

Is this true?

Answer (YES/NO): YES